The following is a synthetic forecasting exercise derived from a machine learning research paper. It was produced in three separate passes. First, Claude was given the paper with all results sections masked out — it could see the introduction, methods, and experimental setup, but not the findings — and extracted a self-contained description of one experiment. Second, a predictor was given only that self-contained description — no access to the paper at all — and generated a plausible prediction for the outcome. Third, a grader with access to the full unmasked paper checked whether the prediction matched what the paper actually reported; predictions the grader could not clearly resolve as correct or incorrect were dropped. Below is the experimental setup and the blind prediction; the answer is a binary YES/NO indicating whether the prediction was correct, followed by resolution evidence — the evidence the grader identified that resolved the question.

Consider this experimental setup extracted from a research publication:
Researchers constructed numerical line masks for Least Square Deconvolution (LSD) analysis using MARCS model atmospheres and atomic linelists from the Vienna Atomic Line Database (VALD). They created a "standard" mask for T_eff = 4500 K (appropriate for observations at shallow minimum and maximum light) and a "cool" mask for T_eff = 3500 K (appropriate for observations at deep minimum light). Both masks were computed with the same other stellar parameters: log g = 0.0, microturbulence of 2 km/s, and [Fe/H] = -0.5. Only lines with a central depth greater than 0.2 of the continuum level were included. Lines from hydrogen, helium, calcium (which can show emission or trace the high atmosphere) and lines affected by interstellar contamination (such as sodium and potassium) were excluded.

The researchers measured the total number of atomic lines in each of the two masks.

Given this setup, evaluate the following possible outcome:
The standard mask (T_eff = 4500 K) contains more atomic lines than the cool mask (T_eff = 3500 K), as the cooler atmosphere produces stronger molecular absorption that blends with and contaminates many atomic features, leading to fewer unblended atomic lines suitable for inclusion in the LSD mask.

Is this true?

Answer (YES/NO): NO